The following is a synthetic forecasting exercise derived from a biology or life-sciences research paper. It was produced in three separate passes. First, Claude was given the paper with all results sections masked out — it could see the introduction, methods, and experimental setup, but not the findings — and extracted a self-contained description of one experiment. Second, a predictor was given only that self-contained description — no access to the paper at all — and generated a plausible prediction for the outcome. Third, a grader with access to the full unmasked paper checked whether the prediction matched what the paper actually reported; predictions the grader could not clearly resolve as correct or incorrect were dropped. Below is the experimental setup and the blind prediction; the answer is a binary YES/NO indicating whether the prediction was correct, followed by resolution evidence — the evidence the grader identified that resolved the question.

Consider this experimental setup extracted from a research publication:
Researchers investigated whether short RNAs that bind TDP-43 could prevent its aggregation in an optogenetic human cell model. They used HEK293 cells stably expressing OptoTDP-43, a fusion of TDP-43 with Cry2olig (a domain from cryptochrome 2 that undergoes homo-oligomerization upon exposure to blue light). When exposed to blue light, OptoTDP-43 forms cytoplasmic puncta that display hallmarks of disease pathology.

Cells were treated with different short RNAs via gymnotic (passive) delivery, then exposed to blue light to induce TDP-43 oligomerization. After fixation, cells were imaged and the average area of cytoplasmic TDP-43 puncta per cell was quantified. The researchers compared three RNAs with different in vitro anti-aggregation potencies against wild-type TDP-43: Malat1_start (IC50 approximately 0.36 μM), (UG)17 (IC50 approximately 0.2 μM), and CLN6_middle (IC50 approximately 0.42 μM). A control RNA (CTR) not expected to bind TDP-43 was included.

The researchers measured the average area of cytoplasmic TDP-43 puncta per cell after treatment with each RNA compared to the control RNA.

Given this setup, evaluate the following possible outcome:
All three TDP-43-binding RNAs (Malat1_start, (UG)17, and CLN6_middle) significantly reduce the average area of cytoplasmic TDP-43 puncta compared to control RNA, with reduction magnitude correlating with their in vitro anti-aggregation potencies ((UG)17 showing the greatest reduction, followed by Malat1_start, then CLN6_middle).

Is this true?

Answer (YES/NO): NO